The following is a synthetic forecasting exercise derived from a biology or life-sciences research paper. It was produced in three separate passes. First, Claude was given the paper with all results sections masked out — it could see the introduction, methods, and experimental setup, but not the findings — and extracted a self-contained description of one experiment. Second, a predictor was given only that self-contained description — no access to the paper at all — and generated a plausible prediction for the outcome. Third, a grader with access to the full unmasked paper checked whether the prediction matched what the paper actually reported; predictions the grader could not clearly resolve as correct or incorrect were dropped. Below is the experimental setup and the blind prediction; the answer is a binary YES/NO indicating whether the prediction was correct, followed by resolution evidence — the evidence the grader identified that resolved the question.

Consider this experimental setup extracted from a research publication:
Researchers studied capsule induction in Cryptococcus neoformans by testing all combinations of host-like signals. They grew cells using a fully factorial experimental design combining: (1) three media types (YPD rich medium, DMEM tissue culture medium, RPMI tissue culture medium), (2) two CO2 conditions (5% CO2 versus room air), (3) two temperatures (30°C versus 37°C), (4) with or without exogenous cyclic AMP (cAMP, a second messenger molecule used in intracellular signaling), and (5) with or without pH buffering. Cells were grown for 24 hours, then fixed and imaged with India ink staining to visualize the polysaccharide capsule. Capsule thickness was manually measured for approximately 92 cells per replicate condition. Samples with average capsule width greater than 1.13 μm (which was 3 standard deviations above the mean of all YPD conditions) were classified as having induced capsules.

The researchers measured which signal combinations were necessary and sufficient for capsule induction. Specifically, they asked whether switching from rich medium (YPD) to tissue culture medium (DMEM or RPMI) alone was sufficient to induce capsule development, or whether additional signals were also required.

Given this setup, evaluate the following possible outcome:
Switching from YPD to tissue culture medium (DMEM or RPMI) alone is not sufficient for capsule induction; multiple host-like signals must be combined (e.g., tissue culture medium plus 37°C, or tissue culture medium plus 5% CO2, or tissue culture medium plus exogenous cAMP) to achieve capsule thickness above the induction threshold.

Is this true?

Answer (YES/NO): NO